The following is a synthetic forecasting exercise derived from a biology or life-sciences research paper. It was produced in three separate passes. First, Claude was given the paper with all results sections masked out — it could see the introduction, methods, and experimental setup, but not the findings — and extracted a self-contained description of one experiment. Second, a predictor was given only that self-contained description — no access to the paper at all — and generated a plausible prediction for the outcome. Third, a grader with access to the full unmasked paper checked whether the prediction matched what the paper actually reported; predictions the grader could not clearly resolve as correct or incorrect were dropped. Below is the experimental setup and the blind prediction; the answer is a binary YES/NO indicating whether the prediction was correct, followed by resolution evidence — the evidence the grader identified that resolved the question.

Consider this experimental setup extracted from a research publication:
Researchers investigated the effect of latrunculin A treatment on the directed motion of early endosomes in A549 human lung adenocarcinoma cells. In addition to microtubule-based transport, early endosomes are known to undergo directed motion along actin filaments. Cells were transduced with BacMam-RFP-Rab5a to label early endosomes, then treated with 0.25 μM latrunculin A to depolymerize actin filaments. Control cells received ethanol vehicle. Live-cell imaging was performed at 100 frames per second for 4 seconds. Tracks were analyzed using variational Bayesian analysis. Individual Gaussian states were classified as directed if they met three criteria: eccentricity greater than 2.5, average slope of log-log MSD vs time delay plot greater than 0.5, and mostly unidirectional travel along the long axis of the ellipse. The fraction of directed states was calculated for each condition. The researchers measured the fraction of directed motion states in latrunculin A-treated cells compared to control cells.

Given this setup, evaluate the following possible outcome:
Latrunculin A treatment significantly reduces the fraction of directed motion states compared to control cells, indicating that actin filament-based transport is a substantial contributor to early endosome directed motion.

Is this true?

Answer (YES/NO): YES